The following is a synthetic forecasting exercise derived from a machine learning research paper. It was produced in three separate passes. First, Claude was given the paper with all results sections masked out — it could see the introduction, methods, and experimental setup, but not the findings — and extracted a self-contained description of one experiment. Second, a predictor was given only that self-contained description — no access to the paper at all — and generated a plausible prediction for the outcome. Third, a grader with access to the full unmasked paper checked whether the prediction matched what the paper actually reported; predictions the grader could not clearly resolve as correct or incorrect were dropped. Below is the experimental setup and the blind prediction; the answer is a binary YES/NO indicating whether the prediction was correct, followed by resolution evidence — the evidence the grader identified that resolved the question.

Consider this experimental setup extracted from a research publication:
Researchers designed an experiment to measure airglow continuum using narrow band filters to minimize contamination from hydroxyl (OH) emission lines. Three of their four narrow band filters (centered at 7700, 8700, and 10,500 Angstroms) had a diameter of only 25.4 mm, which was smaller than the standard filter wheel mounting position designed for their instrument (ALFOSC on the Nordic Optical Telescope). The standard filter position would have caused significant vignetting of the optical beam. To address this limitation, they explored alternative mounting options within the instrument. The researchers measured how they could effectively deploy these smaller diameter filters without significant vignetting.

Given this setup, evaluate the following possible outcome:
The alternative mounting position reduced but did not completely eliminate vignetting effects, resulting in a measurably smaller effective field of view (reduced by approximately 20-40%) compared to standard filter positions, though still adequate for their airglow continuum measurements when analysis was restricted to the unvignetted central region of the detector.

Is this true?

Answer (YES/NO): NO